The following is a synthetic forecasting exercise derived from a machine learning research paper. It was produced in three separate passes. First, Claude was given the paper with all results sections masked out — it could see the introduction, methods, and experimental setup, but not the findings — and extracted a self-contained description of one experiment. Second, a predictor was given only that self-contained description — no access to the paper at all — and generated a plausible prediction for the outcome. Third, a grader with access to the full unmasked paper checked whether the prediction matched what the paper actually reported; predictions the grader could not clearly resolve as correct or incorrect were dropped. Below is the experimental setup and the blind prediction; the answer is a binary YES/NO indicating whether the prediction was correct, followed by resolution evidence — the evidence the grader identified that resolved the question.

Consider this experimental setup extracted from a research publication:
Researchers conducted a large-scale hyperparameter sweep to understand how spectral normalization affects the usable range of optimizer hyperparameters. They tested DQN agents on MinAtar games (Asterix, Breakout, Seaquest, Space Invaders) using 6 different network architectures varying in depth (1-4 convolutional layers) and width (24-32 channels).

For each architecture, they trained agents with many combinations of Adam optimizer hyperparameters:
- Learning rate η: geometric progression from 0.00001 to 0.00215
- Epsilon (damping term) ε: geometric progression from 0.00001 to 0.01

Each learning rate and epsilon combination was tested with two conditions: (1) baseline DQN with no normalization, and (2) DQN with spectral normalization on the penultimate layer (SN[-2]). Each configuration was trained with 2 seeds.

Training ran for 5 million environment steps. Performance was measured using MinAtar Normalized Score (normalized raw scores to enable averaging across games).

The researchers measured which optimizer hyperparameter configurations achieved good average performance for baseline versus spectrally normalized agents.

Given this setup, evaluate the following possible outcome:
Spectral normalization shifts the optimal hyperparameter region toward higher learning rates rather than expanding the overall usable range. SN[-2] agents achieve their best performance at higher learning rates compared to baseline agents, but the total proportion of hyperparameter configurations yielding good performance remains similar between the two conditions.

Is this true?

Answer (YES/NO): NO